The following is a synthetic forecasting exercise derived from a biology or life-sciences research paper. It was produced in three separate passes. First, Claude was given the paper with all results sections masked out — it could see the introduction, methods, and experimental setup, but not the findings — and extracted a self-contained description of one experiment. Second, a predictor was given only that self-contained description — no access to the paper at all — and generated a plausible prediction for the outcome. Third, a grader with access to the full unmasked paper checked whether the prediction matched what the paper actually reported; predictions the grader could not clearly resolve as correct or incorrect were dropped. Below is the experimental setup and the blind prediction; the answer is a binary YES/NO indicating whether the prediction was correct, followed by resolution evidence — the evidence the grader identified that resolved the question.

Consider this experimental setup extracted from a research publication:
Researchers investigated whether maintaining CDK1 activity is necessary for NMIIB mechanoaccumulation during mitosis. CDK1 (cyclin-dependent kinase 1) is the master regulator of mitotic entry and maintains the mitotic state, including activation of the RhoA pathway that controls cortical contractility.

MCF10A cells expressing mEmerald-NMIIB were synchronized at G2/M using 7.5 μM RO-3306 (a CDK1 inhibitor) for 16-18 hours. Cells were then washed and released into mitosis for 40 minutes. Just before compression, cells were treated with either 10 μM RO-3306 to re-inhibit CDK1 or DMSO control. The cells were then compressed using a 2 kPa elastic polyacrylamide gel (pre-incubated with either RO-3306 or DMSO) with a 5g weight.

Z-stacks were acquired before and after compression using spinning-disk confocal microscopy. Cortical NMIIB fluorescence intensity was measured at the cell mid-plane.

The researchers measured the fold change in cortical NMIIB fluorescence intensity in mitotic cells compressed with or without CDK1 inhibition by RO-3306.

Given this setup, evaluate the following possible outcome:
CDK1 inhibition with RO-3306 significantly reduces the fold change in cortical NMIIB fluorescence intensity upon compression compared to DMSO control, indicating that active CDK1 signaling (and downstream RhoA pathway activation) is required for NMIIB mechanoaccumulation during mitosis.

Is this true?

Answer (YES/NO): NO